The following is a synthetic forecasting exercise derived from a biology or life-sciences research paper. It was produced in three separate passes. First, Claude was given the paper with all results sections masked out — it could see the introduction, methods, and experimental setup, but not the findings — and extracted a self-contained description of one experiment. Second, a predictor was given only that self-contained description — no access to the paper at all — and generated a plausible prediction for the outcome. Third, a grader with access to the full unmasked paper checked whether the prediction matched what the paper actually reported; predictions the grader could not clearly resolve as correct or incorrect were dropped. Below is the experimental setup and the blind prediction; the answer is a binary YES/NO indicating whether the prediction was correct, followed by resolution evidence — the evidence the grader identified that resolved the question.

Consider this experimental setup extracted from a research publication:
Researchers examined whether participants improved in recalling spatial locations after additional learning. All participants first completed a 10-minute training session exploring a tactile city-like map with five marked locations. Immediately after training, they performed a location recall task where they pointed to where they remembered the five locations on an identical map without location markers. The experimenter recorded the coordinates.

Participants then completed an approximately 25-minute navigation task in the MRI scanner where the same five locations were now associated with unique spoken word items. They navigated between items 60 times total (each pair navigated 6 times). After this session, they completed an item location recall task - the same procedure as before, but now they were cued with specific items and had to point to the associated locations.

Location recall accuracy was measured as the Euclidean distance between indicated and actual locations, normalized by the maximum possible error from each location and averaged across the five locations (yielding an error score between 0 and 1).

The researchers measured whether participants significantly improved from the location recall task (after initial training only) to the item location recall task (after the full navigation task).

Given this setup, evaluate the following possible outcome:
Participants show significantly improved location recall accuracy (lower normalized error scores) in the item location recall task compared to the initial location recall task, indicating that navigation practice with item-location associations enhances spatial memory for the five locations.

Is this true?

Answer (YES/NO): YES